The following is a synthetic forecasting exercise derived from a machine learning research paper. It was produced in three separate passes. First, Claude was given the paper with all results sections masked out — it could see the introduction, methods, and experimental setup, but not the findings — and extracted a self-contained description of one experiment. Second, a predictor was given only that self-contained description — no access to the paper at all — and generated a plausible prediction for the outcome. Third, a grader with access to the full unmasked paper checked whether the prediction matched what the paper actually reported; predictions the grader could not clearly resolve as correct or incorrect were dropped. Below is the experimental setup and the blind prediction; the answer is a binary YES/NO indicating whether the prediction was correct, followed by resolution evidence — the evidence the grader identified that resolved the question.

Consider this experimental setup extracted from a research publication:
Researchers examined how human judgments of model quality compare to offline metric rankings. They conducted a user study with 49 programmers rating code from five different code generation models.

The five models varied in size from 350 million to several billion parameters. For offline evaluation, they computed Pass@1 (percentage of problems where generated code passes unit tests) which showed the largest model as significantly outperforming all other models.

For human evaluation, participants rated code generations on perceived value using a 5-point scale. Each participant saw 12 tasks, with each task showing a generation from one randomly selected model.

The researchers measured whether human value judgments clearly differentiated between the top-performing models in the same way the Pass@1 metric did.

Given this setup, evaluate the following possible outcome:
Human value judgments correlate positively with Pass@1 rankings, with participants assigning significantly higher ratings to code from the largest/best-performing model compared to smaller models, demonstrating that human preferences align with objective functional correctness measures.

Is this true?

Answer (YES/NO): NO